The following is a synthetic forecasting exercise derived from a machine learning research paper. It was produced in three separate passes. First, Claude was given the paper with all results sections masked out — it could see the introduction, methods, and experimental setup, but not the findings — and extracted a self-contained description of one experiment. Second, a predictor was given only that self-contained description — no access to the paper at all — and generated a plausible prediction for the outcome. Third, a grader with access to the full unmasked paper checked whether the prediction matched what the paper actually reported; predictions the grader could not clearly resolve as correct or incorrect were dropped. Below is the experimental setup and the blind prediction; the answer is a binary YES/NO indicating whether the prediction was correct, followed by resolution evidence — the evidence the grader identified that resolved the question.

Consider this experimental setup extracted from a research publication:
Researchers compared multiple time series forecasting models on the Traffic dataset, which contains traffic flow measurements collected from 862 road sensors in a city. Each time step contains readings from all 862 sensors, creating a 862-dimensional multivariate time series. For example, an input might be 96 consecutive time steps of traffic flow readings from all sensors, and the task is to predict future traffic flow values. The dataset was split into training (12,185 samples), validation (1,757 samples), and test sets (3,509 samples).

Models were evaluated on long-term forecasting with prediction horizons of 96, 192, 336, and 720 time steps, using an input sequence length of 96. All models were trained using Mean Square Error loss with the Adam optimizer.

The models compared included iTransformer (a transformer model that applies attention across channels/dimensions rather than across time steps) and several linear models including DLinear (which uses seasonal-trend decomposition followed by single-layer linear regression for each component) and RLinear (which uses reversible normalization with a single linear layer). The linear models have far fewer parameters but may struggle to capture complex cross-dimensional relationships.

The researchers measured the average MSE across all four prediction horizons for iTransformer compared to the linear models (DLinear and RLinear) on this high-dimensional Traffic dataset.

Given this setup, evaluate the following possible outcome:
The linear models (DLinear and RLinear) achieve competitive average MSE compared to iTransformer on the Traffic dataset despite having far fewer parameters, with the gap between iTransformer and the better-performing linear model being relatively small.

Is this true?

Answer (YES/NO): NO